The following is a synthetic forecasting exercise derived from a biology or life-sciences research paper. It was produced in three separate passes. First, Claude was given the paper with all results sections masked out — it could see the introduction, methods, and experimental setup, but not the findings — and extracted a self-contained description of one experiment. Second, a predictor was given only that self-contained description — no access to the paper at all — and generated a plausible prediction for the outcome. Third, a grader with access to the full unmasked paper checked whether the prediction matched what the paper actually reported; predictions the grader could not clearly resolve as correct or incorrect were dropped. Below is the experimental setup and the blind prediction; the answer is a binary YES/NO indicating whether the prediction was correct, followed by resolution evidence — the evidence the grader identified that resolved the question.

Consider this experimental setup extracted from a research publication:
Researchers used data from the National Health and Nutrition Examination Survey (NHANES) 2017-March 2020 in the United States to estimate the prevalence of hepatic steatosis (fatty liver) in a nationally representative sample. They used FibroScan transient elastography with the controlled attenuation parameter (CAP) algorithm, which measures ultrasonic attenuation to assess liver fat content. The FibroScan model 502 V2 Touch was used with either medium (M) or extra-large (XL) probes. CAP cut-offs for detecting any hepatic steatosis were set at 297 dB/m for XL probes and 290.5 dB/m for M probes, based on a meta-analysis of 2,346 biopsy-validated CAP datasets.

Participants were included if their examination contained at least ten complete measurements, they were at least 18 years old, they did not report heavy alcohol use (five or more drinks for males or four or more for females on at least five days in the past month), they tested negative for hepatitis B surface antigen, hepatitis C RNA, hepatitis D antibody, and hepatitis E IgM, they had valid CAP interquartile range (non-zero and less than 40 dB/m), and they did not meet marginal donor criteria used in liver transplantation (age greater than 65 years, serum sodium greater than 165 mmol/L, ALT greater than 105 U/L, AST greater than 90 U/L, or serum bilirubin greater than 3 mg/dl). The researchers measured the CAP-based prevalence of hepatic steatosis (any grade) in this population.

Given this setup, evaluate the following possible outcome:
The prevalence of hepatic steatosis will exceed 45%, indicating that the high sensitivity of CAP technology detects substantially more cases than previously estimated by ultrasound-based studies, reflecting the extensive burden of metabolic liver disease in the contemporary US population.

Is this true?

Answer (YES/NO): NO